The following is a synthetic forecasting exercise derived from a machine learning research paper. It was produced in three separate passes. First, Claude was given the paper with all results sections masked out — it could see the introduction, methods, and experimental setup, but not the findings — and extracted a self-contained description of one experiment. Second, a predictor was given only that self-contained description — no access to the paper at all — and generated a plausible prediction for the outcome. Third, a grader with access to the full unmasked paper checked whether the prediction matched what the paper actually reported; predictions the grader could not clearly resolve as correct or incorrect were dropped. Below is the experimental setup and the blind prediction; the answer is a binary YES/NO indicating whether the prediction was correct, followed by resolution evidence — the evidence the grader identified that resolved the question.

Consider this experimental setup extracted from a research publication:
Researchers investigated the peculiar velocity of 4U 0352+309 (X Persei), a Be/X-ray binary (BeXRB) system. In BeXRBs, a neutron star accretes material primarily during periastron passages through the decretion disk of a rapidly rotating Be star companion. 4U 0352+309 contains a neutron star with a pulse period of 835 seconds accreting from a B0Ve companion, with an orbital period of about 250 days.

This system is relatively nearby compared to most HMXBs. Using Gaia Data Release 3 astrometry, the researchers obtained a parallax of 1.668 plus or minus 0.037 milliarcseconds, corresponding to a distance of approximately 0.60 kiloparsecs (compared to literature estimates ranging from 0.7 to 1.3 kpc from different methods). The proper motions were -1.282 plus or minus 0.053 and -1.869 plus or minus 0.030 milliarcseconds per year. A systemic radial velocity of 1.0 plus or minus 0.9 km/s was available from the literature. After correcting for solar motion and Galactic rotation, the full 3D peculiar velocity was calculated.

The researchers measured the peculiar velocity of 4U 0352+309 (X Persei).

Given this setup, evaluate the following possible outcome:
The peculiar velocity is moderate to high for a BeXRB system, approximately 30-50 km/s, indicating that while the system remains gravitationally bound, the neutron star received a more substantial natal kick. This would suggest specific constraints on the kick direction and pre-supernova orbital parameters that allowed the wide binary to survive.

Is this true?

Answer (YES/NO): NO